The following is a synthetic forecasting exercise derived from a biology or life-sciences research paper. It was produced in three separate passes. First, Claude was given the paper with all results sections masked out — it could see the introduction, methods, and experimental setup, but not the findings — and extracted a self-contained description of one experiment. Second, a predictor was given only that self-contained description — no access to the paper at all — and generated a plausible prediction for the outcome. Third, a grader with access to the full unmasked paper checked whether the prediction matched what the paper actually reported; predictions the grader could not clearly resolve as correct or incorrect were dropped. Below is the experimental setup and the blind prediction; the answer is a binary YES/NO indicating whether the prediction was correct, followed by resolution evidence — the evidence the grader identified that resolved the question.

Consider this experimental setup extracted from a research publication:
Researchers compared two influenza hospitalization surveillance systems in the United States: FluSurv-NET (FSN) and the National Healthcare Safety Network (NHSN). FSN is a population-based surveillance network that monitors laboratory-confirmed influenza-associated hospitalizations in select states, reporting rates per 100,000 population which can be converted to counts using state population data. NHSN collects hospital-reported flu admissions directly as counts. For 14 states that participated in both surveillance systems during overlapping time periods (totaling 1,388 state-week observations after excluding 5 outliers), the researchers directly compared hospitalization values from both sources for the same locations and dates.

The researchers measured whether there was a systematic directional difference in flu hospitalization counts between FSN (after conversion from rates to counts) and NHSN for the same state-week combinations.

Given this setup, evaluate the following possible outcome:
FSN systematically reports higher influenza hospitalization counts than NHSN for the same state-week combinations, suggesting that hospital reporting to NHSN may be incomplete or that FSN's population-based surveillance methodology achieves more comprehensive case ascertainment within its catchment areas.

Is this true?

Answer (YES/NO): YES